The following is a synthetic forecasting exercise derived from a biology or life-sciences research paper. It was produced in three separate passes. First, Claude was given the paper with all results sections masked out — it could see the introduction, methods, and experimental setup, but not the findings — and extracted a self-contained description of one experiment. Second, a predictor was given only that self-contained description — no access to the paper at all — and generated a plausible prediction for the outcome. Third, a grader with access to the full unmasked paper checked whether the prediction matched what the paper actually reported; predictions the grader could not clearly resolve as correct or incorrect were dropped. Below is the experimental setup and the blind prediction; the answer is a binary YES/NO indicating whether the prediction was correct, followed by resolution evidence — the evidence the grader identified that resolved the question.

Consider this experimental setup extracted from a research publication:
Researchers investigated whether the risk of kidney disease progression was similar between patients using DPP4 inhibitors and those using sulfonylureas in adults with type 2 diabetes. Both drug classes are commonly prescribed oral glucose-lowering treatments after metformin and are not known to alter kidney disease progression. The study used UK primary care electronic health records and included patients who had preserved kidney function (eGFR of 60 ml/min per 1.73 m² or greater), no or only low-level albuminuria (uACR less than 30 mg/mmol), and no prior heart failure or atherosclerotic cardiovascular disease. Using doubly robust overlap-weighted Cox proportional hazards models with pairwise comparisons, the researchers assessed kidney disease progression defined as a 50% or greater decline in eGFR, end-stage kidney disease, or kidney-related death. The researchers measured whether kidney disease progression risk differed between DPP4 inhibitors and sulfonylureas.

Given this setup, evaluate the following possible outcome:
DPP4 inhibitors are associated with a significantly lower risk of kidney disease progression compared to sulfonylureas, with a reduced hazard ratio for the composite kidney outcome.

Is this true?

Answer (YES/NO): NO